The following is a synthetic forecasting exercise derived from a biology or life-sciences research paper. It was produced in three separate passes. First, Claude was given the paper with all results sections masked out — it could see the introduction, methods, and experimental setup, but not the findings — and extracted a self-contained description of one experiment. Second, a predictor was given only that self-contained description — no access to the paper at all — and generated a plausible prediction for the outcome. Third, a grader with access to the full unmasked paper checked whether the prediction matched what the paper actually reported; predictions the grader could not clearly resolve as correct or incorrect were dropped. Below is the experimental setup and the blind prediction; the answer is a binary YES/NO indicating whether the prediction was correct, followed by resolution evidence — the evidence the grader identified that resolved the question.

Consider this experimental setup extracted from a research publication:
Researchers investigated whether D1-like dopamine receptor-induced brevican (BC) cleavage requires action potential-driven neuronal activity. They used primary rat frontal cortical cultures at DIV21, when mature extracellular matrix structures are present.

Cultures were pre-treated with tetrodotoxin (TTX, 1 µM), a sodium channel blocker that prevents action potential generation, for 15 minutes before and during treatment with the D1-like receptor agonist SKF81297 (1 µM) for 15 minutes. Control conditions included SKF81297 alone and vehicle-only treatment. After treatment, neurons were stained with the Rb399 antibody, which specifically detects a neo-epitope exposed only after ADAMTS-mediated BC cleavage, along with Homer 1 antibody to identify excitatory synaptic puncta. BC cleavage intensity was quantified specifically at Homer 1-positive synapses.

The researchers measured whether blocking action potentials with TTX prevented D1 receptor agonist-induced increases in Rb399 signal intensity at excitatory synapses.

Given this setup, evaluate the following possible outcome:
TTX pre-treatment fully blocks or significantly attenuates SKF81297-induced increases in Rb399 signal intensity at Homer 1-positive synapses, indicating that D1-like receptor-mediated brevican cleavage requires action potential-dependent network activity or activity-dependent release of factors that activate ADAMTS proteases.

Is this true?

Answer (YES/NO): YES